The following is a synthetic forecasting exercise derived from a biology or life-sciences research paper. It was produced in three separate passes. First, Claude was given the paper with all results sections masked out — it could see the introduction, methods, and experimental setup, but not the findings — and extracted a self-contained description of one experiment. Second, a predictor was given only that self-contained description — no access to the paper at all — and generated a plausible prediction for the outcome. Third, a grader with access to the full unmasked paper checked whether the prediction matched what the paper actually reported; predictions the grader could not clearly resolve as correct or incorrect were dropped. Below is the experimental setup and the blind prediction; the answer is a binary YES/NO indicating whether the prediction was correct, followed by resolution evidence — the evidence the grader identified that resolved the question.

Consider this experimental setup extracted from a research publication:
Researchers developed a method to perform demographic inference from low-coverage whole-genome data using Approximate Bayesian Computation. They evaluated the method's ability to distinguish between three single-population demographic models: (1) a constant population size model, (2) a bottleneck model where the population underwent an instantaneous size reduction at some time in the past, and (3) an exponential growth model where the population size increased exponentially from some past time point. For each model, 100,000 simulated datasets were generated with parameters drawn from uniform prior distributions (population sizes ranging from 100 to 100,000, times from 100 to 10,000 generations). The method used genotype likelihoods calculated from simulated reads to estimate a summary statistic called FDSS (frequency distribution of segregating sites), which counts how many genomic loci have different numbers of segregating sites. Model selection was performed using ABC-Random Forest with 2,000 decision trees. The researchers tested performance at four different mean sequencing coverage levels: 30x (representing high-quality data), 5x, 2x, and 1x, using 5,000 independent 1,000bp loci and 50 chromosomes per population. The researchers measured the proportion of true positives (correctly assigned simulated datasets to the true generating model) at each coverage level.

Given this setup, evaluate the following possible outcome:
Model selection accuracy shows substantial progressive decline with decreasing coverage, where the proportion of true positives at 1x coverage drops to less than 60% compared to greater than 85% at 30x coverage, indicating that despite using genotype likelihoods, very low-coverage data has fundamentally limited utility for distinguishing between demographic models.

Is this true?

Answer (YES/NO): NO